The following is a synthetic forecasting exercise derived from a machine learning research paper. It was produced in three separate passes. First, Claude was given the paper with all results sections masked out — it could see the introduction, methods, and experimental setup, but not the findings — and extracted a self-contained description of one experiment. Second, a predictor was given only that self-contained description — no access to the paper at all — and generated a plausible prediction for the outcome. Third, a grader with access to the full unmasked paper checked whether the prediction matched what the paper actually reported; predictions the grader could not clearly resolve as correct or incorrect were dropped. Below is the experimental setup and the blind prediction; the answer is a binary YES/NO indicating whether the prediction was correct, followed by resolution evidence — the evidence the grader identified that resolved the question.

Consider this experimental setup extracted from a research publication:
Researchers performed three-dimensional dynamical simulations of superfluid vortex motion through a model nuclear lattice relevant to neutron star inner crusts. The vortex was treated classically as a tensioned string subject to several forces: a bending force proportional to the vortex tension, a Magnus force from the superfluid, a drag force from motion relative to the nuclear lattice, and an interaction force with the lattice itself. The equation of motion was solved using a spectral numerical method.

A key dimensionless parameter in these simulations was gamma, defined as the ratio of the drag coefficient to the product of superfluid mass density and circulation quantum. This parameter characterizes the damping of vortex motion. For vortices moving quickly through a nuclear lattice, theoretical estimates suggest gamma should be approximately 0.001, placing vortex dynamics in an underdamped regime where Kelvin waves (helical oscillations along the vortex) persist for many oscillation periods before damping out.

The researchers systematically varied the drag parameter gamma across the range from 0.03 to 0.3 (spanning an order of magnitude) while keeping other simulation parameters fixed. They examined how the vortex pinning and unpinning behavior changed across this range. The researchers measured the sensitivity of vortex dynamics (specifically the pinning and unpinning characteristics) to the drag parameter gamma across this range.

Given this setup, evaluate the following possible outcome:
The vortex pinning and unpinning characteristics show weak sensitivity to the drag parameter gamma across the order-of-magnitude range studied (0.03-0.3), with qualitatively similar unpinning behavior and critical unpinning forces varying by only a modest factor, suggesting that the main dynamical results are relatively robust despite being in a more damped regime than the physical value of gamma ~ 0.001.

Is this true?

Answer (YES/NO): YES